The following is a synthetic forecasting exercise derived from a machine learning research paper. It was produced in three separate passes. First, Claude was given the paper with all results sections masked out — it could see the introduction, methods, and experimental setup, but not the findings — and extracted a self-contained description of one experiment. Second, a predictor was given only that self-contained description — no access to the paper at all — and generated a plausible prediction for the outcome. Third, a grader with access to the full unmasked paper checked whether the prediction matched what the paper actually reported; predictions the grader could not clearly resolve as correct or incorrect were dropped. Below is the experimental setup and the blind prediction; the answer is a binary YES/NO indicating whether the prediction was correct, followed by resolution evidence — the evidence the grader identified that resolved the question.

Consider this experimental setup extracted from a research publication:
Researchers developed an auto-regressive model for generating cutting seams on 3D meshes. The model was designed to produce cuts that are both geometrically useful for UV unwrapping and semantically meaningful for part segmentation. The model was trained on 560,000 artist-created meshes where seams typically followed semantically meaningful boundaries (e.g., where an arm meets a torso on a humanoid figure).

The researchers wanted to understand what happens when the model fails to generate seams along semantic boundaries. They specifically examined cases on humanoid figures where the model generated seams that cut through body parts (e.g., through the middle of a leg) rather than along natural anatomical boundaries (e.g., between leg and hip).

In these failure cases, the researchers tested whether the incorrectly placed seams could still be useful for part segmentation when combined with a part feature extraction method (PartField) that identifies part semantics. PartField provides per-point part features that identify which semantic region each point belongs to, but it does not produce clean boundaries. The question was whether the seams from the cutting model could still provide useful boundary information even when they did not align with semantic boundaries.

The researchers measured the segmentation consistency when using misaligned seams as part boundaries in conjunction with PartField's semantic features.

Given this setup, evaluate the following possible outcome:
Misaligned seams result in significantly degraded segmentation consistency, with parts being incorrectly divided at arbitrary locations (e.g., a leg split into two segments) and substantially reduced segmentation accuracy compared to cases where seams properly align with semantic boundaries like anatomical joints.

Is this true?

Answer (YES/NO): YES